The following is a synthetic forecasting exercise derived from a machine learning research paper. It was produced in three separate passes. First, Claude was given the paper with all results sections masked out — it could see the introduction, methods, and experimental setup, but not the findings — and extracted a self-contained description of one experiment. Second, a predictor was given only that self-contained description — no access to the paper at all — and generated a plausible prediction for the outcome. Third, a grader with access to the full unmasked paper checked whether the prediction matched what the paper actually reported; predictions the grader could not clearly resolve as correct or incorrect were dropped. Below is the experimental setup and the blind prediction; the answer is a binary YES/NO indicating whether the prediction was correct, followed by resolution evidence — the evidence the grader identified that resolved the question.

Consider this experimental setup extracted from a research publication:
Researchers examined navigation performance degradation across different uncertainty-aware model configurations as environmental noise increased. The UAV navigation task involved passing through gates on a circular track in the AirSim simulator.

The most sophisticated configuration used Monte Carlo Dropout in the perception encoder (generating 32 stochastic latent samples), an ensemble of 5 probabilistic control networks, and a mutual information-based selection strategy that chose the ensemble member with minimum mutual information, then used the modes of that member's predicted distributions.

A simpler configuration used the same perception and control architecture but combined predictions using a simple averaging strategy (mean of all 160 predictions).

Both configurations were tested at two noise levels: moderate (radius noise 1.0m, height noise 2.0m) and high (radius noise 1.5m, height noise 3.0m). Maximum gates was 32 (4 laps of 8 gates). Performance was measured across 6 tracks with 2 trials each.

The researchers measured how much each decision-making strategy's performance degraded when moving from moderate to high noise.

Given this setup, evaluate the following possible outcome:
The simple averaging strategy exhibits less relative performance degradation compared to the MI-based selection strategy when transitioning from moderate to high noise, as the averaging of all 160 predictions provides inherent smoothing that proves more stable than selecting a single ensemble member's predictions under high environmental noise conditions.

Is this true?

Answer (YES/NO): NO